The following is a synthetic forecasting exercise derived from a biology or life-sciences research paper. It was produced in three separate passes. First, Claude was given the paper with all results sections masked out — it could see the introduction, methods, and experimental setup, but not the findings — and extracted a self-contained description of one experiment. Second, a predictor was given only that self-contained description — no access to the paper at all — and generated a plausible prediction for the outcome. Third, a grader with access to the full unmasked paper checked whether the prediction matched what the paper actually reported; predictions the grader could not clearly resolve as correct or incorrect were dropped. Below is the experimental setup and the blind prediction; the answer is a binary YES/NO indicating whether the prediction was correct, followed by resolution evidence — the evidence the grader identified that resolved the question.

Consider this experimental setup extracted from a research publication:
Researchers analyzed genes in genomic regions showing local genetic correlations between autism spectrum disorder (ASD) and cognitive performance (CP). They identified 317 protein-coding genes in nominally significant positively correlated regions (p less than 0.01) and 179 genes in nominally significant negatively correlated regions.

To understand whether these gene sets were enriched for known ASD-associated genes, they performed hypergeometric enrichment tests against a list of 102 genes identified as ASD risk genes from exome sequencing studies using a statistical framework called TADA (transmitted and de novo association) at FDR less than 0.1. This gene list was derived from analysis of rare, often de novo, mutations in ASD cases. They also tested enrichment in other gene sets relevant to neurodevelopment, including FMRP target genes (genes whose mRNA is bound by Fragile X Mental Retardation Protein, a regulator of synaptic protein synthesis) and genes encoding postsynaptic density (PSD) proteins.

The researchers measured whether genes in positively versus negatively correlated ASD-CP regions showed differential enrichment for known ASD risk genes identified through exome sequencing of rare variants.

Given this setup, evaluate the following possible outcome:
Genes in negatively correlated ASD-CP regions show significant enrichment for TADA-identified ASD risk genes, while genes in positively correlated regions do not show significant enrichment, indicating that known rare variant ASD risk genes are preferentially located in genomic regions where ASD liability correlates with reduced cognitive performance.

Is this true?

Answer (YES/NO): YES